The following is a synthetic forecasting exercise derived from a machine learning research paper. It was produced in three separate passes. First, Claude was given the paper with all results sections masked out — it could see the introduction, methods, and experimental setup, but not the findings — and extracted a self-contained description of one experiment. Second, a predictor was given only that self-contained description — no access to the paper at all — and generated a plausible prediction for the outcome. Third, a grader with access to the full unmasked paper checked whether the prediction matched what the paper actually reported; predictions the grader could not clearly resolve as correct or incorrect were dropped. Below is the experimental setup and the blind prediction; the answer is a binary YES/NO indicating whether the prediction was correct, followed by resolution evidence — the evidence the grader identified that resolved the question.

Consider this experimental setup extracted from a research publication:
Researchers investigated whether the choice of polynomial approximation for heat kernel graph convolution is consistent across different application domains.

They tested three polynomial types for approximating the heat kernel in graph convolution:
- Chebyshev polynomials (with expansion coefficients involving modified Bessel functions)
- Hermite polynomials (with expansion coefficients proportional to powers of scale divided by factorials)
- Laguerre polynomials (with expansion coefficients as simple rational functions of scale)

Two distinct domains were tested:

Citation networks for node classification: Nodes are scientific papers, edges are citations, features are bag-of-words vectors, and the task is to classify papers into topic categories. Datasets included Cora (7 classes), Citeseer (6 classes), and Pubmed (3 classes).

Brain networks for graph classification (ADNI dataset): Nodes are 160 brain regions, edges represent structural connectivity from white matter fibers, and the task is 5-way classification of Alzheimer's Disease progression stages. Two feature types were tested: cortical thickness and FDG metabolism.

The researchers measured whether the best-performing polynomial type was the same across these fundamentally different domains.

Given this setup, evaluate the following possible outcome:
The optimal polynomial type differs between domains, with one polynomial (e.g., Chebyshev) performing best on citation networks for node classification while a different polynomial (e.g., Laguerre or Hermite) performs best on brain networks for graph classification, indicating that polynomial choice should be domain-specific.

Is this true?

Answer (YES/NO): NO